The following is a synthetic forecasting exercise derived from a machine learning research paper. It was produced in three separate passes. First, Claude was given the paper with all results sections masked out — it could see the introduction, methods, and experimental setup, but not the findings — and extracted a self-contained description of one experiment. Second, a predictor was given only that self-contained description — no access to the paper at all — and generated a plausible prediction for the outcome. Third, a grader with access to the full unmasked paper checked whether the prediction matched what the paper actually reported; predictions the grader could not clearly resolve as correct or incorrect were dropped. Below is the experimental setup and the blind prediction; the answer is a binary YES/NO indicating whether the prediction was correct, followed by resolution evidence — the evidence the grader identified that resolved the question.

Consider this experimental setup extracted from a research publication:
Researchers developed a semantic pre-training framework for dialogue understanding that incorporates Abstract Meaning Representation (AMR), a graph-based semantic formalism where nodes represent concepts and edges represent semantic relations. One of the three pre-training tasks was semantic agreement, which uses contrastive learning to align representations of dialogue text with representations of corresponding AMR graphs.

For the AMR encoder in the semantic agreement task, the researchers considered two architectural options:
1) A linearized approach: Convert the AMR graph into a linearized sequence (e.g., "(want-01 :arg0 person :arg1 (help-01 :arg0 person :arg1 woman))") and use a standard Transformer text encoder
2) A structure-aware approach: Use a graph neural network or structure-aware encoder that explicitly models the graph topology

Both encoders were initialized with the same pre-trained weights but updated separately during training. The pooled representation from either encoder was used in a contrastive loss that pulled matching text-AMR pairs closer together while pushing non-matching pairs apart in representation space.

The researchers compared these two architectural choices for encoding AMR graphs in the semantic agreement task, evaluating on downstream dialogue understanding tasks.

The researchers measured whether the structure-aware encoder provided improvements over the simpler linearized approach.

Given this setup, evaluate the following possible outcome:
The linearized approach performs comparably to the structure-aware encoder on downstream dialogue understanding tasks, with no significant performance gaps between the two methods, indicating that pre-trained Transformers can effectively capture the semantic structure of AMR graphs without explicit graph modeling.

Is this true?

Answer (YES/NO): YES